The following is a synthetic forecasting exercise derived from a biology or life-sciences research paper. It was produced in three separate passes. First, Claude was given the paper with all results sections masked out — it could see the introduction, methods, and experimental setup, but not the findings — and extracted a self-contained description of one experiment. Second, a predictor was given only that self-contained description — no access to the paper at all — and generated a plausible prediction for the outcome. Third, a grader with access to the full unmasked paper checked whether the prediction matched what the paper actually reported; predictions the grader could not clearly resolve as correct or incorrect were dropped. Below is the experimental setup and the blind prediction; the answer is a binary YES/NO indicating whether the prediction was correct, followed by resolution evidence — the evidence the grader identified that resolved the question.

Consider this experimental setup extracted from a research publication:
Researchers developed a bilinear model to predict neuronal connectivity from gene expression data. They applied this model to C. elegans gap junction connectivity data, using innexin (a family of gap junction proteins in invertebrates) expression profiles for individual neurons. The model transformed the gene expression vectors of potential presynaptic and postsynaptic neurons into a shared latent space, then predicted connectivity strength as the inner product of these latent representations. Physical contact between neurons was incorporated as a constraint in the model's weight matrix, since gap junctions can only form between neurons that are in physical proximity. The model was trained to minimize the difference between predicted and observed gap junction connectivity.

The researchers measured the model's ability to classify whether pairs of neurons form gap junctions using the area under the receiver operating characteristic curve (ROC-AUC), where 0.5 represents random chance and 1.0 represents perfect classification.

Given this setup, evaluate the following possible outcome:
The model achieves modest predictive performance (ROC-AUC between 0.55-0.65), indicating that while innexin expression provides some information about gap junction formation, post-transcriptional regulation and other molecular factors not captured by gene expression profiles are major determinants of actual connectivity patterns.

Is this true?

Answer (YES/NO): YES